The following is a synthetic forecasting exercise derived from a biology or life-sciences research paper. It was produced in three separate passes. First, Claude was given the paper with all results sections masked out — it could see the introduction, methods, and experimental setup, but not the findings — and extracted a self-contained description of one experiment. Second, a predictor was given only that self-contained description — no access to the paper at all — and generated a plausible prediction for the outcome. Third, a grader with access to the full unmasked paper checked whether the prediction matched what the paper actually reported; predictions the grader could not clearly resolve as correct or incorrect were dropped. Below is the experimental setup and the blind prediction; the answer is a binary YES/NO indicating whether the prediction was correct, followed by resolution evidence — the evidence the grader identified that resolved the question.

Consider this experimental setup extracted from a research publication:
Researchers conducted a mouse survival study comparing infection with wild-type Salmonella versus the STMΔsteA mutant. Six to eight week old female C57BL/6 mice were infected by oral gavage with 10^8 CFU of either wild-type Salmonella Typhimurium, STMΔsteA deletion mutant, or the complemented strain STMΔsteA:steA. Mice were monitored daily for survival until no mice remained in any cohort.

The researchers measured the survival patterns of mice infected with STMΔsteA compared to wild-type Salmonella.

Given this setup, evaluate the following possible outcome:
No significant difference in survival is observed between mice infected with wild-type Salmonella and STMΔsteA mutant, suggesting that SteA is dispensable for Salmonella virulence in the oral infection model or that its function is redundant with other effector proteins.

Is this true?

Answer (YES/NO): NO